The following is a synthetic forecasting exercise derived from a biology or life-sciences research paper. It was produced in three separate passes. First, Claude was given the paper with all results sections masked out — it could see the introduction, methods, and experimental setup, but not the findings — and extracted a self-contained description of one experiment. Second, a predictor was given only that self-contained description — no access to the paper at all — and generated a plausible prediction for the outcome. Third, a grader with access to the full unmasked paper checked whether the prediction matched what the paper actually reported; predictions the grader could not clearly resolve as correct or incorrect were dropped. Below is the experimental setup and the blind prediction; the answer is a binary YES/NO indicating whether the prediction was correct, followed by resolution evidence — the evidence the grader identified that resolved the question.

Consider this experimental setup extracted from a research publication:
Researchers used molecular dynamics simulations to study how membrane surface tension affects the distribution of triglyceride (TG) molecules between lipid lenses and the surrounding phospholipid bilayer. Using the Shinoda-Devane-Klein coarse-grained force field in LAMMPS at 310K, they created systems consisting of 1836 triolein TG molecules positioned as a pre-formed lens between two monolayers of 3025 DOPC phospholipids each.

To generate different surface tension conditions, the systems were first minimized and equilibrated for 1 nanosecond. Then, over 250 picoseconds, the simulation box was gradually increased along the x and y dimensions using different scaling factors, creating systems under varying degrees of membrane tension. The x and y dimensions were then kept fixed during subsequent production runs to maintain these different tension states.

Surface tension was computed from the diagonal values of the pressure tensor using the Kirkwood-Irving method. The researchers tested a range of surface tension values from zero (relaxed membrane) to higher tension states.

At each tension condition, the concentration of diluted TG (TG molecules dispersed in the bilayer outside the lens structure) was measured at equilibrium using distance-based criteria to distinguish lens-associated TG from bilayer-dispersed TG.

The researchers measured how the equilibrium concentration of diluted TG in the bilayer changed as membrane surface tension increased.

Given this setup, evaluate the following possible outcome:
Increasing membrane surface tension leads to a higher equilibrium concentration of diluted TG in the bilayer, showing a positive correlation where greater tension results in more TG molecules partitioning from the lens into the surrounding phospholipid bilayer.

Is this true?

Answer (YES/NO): YES